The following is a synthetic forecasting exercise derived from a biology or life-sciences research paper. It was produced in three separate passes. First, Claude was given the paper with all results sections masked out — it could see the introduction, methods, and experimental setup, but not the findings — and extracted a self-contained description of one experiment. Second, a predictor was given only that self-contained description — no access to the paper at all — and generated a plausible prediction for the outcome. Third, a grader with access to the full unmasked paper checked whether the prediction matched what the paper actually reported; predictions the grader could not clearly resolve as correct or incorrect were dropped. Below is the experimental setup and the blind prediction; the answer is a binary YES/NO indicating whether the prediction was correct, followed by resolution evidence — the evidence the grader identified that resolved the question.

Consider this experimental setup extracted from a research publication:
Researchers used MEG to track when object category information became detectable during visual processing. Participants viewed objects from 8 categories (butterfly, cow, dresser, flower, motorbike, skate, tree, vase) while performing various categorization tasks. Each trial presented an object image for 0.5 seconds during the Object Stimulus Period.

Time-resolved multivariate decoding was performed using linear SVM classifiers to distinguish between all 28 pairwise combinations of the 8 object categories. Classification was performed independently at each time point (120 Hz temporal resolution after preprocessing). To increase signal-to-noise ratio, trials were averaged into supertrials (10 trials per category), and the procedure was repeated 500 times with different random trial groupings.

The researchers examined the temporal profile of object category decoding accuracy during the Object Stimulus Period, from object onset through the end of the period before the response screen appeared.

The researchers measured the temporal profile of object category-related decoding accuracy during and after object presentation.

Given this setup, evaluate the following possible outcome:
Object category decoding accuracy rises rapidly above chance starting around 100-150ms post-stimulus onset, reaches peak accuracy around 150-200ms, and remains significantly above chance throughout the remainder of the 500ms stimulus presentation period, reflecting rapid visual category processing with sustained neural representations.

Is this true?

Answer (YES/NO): NO